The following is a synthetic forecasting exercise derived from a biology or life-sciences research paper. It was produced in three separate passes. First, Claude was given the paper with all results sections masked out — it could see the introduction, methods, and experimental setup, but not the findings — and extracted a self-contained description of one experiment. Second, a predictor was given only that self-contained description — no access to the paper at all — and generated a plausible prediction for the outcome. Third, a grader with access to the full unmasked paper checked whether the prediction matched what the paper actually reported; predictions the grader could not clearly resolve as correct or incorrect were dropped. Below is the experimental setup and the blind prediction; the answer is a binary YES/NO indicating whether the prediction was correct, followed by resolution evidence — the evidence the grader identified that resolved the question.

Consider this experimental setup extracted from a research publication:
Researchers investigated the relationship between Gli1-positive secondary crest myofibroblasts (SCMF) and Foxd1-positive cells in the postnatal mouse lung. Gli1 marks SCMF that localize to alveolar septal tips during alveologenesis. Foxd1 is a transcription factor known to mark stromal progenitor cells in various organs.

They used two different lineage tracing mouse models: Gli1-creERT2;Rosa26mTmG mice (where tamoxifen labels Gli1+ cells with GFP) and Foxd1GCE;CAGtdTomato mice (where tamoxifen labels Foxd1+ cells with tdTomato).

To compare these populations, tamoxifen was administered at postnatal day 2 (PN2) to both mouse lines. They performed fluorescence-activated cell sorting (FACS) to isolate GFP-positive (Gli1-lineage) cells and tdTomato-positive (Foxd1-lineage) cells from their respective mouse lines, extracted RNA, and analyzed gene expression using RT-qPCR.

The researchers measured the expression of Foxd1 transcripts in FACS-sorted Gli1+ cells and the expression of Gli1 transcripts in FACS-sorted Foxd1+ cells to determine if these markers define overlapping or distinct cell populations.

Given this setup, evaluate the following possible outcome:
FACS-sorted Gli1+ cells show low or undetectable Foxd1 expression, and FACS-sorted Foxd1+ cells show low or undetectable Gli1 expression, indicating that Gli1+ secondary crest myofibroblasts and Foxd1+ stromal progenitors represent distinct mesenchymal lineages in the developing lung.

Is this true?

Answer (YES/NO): NO